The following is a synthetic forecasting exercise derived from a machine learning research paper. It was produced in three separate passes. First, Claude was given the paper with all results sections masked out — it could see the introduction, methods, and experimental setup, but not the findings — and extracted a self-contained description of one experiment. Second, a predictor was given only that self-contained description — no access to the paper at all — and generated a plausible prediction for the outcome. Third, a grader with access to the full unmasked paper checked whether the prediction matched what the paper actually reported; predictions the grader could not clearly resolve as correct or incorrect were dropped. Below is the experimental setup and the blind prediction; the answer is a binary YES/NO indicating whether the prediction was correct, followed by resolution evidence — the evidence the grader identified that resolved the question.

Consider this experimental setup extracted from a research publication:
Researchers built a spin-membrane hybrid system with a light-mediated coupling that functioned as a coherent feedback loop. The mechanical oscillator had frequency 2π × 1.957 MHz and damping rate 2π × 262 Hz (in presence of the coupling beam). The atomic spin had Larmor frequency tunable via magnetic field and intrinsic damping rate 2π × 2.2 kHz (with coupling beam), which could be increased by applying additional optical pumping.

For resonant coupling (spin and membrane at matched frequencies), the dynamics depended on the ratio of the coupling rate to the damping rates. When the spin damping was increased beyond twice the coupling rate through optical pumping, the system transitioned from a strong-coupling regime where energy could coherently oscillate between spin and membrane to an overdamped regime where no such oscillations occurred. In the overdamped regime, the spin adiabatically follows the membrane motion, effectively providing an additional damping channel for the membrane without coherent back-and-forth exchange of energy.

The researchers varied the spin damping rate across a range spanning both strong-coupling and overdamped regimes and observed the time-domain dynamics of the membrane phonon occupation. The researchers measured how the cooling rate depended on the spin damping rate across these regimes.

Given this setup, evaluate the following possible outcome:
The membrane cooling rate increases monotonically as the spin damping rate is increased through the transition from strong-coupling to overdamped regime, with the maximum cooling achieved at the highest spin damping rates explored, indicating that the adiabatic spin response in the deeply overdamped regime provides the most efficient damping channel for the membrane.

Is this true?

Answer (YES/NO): NO